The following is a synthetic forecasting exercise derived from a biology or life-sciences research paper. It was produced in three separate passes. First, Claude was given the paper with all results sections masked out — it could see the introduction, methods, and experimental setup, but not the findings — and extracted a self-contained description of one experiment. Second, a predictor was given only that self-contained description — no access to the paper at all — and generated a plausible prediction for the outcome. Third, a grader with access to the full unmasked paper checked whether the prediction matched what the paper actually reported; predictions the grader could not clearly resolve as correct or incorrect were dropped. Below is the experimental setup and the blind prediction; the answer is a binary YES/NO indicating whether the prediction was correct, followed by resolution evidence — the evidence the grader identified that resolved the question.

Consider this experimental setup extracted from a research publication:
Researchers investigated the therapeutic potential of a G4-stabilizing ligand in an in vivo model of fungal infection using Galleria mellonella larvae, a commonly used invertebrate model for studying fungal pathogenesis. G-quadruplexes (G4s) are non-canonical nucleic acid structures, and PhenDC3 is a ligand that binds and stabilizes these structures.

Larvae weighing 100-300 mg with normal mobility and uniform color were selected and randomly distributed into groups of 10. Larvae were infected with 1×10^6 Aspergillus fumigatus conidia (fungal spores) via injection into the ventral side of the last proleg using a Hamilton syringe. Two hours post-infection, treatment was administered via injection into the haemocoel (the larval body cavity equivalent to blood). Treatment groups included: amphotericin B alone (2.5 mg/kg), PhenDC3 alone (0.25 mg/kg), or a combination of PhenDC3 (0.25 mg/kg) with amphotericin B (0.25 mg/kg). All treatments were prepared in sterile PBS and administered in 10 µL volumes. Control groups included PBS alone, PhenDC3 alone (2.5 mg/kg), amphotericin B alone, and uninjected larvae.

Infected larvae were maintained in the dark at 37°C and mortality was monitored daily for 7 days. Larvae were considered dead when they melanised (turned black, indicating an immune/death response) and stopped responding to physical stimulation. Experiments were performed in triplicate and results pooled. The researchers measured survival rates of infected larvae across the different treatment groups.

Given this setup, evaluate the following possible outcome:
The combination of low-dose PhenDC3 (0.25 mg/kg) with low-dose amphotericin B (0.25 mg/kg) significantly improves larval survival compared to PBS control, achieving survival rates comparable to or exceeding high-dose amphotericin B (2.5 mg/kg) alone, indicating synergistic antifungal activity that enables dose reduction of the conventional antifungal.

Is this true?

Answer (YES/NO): NO